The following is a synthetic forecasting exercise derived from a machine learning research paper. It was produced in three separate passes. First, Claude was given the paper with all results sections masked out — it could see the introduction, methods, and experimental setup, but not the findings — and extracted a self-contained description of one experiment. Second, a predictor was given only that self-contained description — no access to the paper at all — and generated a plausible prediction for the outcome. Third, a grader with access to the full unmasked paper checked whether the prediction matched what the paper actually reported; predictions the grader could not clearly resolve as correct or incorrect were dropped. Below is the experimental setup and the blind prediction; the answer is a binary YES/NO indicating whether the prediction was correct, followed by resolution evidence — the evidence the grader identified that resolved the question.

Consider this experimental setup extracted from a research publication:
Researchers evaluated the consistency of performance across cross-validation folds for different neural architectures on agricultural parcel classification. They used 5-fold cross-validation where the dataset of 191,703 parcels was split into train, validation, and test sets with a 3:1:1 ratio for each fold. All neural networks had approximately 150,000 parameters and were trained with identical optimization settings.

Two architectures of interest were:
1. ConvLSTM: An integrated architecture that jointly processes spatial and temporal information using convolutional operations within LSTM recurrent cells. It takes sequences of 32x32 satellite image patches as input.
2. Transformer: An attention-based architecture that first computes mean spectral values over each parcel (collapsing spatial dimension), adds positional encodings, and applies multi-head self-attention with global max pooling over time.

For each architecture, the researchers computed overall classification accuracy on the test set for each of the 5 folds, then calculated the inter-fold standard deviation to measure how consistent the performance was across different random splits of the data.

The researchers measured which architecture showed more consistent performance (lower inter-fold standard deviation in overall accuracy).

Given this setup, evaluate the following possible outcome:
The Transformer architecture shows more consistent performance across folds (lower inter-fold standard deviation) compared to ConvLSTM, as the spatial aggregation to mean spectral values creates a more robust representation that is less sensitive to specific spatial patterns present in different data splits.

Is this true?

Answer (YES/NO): YES